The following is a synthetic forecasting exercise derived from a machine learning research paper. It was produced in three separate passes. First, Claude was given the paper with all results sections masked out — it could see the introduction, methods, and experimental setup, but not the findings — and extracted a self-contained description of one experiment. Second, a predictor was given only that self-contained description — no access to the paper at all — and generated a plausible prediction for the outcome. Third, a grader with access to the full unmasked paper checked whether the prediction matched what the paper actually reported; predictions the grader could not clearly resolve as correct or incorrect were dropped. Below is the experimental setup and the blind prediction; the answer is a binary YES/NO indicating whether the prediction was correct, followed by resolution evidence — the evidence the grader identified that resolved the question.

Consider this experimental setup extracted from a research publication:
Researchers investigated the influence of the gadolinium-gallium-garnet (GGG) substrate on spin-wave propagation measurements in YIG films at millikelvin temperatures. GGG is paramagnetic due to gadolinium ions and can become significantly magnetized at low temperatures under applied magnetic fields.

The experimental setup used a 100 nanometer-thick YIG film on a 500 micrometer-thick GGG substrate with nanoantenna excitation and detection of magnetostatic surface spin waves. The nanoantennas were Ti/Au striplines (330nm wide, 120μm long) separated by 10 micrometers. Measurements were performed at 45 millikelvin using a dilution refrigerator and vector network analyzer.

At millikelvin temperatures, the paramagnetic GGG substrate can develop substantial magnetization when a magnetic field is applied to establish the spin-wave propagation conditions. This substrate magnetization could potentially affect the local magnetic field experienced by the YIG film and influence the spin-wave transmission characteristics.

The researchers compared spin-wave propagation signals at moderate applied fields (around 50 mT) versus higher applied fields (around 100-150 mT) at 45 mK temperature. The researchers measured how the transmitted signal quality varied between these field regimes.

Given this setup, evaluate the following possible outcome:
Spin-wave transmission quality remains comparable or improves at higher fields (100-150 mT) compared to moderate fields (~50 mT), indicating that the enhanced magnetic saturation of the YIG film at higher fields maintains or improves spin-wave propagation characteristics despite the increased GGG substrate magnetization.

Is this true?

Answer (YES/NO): NO